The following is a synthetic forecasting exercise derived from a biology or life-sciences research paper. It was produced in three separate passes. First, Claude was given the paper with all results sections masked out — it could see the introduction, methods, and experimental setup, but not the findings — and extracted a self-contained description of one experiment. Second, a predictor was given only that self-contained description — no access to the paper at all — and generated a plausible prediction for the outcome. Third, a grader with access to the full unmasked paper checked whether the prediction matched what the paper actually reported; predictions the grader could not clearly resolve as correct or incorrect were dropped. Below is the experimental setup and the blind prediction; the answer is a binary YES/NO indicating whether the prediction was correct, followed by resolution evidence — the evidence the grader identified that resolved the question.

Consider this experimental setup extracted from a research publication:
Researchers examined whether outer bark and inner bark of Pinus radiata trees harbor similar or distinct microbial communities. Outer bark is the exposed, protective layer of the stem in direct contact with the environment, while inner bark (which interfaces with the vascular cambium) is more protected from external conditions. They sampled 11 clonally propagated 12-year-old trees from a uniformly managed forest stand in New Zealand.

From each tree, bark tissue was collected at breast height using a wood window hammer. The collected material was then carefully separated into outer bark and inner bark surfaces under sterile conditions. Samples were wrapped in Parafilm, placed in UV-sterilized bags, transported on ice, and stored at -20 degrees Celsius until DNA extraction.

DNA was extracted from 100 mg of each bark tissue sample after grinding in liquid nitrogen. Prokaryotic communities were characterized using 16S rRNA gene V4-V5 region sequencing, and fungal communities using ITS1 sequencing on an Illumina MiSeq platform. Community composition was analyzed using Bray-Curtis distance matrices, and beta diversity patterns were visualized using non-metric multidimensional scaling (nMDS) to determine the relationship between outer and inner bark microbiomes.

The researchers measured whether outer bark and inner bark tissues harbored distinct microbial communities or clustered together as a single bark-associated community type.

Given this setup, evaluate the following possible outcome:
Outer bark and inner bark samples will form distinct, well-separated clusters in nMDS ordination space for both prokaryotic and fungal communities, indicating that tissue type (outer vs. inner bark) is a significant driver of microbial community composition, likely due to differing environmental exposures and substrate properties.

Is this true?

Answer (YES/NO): YES